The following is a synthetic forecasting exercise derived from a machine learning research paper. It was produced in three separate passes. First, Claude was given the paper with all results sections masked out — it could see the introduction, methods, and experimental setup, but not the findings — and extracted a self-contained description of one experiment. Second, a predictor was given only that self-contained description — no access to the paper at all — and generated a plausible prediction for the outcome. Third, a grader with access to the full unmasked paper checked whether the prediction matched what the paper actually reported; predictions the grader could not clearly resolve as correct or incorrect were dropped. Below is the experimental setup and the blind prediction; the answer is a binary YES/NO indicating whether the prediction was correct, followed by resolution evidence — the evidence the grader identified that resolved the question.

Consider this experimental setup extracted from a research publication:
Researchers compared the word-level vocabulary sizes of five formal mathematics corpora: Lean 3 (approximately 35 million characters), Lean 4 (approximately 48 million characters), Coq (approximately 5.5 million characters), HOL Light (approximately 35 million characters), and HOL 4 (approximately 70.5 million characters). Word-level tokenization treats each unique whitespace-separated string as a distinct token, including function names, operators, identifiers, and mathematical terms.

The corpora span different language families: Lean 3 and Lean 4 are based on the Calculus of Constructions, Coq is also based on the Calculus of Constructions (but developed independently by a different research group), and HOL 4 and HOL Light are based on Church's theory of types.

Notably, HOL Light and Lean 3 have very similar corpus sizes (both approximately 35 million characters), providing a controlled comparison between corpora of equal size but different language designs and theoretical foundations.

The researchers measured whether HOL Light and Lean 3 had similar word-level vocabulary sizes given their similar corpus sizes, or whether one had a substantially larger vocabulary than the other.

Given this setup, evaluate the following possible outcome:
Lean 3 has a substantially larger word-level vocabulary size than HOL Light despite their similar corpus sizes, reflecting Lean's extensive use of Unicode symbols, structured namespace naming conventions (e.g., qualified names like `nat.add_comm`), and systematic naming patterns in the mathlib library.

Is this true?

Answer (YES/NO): YES